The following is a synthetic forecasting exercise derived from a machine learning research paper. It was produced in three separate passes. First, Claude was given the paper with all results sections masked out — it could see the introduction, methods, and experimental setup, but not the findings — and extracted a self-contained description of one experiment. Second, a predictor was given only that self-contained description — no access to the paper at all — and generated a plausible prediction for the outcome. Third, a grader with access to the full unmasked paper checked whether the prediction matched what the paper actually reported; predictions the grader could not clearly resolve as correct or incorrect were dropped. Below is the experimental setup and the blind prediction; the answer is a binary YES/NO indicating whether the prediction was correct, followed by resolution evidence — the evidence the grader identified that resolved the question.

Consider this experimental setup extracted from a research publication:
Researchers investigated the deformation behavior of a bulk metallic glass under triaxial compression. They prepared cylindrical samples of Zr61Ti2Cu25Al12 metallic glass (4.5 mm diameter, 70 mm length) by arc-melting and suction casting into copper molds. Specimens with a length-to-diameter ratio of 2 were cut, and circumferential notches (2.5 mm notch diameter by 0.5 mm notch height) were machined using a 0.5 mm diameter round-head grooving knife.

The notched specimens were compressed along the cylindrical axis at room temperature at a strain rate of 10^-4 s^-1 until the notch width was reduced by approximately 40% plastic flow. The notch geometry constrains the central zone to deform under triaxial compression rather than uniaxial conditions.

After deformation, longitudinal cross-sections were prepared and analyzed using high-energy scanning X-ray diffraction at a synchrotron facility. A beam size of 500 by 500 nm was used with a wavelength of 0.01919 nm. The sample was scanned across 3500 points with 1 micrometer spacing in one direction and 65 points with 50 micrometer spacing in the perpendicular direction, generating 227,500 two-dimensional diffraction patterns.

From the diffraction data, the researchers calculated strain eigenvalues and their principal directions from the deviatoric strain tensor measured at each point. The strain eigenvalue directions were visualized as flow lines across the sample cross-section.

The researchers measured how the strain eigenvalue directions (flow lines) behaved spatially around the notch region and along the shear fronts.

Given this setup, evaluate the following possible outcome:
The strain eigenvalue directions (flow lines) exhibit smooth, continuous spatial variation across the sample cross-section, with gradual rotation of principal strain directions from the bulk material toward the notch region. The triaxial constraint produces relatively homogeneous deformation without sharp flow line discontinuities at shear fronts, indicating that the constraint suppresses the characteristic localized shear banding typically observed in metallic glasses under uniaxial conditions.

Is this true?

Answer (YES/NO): NO